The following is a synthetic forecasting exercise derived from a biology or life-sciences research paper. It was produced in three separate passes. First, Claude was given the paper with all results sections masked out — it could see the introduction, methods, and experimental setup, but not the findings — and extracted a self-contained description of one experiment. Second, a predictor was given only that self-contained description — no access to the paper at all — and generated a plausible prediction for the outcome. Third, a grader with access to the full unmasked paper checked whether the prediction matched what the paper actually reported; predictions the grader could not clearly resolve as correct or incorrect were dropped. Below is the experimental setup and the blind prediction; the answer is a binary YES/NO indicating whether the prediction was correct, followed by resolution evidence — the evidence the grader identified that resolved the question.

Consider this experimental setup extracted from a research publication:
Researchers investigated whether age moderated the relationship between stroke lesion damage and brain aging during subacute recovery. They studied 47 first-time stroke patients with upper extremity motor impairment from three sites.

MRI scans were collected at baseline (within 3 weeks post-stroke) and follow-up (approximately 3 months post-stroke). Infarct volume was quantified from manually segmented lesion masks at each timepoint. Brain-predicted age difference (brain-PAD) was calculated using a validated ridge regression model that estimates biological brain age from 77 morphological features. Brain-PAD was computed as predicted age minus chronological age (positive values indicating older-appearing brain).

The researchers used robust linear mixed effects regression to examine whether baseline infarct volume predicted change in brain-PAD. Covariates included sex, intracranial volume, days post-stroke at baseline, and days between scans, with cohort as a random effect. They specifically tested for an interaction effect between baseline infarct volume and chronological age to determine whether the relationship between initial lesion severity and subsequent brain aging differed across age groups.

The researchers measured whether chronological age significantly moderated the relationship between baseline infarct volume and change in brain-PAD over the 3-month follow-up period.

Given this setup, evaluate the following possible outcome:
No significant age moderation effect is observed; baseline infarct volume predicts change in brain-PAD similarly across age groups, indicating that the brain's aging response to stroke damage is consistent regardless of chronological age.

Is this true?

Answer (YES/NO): NO